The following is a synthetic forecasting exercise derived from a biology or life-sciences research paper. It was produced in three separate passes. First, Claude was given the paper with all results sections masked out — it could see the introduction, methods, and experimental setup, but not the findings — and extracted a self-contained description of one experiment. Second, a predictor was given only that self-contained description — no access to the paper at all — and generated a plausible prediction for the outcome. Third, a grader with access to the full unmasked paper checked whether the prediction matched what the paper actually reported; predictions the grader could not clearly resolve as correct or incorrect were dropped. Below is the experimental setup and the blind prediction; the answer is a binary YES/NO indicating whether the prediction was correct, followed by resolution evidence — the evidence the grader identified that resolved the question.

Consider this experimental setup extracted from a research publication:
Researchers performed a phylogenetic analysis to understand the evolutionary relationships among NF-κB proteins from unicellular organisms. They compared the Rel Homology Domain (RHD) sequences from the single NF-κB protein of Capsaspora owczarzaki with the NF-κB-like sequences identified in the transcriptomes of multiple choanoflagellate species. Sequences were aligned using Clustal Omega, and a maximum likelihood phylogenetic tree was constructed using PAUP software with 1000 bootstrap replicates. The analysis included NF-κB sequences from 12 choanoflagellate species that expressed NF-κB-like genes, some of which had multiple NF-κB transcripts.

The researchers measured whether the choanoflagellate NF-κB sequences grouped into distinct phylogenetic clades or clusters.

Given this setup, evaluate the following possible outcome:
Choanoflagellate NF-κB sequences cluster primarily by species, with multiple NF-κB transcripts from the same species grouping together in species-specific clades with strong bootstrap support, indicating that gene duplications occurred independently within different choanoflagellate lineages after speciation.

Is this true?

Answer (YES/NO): YES